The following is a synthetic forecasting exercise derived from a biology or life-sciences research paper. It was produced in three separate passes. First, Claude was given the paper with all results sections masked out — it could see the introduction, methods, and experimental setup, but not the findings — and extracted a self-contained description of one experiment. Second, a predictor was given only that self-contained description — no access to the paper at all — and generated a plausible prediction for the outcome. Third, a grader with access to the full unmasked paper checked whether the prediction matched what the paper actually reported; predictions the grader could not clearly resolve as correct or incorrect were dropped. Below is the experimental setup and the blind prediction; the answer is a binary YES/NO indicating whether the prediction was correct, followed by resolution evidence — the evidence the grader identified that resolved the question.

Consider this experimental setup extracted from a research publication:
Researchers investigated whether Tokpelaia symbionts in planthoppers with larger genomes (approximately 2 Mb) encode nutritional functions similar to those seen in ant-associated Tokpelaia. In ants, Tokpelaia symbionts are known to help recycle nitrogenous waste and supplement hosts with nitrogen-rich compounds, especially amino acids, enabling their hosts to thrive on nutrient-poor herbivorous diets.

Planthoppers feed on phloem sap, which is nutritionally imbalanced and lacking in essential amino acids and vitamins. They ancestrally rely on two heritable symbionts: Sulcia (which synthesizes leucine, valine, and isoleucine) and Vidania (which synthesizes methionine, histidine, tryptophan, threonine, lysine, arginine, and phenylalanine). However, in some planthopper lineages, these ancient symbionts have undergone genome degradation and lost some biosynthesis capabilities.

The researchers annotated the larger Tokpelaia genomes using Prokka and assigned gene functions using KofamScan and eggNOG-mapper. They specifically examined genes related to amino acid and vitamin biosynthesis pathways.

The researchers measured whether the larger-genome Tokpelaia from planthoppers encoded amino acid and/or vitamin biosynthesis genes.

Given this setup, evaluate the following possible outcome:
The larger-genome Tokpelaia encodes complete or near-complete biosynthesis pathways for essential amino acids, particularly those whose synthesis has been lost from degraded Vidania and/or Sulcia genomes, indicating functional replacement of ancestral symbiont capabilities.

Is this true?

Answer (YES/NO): YES